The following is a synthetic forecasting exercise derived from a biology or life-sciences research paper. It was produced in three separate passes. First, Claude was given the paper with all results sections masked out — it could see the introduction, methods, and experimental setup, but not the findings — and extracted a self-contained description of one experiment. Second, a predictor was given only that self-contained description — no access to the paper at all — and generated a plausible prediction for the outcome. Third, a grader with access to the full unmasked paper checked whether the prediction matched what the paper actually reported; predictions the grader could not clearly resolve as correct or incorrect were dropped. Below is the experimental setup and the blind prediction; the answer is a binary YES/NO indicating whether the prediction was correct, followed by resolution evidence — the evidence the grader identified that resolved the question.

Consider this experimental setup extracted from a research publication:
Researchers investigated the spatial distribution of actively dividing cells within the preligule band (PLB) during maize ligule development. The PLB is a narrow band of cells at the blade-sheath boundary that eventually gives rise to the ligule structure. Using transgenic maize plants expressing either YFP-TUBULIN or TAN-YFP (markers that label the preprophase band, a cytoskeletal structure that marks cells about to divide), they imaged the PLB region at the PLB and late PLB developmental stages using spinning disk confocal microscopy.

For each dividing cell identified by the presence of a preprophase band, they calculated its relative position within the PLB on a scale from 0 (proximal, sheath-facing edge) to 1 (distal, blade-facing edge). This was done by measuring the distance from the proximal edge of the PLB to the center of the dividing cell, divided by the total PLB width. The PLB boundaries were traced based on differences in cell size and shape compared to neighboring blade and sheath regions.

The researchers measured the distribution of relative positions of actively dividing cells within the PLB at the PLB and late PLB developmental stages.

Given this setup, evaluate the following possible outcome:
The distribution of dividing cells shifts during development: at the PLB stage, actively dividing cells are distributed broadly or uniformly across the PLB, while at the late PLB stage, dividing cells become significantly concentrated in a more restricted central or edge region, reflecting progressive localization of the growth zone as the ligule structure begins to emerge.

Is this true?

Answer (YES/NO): NO